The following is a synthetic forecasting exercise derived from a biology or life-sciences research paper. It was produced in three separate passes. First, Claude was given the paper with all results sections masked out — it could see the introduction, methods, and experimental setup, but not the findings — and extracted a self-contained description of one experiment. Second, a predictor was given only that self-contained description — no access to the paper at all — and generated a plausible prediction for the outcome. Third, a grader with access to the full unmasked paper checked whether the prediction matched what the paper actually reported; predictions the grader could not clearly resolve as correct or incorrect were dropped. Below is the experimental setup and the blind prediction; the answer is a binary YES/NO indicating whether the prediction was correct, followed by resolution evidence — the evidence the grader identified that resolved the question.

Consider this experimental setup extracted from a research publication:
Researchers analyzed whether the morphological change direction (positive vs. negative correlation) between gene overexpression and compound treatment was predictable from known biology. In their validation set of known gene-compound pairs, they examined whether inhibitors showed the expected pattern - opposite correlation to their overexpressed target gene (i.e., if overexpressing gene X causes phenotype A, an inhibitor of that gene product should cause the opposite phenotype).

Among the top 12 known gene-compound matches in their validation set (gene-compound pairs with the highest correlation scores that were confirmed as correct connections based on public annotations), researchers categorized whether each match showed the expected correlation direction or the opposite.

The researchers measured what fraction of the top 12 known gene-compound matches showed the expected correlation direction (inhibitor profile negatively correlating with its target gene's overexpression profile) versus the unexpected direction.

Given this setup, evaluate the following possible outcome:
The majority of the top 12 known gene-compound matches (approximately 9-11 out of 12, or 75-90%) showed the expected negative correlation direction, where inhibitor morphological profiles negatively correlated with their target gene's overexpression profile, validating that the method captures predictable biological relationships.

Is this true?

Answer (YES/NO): NO